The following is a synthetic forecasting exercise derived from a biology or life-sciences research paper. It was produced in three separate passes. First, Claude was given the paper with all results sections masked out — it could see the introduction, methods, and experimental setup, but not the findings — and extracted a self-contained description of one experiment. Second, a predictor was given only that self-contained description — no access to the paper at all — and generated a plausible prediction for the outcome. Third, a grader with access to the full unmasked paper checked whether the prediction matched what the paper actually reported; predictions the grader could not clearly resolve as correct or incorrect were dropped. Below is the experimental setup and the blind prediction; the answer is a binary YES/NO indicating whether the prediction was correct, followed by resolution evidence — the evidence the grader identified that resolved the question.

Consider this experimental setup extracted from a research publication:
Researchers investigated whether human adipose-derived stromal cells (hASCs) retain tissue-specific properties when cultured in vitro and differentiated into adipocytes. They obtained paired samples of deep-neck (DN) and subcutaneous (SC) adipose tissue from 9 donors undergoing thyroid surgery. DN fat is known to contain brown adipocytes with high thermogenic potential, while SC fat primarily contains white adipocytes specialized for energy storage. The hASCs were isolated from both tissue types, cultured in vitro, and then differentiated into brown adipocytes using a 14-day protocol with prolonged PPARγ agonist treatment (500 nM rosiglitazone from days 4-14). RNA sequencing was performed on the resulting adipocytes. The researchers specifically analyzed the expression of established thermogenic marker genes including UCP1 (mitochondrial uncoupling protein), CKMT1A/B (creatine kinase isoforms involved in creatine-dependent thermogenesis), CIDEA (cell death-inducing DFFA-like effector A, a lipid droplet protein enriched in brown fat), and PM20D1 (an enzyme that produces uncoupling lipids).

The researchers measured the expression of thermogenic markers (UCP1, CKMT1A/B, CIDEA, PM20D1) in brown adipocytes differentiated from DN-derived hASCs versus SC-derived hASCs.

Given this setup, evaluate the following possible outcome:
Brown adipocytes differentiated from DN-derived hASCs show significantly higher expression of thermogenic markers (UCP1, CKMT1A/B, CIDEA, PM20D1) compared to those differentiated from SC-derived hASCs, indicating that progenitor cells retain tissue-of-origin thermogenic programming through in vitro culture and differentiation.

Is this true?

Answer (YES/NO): YES